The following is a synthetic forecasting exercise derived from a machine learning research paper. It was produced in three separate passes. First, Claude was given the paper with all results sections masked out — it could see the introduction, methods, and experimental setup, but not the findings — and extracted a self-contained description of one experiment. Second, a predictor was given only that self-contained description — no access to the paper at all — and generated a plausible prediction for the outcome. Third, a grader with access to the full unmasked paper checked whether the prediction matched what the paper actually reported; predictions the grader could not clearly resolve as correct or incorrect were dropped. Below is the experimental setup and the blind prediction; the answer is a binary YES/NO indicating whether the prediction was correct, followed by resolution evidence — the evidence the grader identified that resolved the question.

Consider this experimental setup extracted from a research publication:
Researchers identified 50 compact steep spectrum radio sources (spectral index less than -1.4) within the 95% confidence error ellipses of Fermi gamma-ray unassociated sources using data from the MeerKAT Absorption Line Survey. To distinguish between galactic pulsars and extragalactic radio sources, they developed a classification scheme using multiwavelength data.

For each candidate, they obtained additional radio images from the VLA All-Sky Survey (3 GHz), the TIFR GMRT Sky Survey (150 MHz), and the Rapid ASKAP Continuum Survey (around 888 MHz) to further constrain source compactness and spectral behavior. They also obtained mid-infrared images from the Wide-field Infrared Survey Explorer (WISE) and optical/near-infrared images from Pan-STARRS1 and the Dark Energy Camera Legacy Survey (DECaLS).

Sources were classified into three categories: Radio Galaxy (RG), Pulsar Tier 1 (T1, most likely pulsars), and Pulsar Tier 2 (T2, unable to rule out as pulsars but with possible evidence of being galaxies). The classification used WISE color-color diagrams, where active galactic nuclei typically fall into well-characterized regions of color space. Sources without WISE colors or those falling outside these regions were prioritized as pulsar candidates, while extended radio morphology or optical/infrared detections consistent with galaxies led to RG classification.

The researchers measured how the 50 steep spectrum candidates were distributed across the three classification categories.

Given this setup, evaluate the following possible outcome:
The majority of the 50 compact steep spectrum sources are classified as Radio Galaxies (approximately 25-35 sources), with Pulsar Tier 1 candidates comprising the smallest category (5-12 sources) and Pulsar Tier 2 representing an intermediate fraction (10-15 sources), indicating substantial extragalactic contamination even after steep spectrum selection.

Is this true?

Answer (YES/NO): NO